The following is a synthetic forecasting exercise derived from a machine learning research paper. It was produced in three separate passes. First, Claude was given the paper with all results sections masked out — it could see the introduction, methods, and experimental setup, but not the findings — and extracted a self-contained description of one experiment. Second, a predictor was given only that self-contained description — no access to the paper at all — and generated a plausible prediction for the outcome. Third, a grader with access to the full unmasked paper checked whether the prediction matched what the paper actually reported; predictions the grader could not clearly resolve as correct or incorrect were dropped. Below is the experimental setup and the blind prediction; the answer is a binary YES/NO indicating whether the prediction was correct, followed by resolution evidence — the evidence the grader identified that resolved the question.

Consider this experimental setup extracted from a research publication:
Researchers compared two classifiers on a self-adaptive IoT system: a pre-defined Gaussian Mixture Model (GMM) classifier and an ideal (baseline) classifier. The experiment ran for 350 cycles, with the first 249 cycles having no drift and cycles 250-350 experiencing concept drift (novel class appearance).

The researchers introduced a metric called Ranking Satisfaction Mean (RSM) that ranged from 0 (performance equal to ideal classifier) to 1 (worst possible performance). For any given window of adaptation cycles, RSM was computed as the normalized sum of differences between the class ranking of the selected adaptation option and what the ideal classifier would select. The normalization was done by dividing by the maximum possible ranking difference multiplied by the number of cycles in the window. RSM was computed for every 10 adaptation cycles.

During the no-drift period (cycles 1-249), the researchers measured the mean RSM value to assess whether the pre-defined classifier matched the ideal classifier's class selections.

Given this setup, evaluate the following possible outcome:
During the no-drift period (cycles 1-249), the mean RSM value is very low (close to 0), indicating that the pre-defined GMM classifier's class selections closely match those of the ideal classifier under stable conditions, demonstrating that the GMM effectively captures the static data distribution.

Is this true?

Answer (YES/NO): YES